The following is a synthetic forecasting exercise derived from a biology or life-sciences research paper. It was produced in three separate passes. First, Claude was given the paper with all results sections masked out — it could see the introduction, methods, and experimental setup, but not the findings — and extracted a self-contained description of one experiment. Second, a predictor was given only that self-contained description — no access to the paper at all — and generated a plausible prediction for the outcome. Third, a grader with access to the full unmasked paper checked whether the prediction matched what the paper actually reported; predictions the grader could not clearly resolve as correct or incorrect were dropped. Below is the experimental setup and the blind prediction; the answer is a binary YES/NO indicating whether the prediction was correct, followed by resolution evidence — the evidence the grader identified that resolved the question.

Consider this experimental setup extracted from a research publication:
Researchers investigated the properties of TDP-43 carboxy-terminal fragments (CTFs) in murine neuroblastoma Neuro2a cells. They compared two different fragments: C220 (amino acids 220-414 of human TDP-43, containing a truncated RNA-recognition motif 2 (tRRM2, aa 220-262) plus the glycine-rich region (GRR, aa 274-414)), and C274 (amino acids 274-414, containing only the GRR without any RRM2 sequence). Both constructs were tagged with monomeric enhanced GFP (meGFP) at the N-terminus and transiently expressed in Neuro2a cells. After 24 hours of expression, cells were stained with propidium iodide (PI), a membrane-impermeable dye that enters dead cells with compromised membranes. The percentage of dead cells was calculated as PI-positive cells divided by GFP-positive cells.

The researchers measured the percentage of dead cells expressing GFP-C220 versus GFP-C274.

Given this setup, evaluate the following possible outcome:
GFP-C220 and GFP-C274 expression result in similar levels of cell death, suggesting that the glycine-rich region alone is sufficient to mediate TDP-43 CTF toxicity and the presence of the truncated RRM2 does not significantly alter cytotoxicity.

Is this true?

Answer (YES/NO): NO